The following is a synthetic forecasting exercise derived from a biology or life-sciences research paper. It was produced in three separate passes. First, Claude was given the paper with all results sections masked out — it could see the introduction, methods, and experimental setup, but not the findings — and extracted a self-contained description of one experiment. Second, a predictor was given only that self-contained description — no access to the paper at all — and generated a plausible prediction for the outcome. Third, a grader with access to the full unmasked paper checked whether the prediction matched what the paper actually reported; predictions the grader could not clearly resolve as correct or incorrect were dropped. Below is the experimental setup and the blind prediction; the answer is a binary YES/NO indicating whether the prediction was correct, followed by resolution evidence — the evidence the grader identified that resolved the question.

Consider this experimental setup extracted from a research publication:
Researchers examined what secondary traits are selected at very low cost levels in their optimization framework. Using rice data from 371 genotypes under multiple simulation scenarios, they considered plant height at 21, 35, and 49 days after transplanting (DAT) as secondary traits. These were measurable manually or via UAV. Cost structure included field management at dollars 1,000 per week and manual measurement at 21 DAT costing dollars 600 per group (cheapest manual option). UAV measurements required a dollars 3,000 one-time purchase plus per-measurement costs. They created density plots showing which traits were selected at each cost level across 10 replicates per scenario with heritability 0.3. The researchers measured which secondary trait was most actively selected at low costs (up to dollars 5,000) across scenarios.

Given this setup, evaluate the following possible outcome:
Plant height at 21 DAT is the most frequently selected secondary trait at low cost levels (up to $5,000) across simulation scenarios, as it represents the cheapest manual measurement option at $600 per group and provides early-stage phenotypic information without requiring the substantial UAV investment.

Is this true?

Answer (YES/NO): YES